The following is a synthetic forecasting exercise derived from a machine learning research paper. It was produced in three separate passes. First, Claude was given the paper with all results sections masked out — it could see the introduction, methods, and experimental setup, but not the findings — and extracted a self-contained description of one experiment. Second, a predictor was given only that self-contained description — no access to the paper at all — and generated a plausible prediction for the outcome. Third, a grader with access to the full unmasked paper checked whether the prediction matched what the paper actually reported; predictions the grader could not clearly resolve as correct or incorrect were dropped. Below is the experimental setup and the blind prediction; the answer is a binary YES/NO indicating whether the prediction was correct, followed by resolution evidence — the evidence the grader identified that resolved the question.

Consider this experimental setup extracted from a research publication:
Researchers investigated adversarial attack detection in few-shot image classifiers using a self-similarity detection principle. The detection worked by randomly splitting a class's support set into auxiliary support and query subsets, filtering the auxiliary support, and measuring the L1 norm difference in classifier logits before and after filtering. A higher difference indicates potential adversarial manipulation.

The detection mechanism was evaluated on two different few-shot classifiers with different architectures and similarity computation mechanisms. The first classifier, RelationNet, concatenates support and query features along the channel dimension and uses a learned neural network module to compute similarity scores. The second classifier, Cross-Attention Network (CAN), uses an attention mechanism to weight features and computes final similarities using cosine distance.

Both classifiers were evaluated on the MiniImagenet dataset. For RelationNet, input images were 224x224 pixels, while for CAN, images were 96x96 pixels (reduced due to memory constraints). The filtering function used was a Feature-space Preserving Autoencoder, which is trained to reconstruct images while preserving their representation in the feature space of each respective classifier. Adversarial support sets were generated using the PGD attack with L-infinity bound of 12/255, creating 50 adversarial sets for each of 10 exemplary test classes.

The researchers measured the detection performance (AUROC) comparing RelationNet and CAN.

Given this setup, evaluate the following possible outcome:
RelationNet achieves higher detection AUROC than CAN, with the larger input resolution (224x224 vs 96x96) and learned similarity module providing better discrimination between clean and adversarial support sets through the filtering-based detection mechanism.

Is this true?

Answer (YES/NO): NO